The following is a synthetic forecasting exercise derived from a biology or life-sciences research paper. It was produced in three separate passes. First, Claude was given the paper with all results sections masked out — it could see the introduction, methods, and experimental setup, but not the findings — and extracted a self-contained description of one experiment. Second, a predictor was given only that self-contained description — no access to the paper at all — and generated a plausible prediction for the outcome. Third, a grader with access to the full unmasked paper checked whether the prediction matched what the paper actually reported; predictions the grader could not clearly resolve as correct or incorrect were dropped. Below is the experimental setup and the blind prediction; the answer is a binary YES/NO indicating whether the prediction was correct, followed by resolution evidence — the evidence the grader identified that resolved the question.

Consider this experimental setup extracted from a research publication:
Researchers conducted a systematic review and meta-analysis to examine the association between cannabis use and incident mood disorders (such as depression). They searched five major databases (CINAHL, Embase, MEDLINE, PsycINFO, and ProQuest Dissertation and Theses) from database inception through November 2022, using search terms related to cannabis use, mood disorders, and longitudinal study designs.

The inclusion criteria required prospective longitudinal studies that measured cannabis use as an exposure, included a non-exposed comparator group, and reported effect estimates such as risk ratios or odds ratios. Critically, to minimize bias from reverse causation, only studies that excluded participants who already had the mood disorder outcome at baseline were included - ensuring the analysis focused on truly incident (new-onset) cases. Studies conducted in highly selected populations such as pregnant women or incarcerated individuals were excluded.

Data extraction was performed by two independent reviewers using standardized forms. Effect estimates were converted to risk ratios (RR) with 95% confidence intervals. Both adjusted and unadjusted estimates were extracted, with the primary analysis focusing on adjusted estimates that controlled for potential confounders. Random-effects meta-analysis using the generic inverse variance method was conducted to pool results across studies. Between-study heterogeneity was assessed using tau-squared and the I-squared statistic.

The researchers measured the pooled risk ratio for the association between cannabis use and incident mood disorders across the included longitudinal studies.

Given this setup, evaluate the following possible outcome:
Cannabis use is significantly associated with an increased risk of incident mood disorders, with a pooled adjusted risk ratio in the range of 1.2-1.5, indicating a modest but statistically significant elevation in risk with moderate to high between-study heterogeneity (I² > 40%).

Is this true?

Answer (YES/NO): NO